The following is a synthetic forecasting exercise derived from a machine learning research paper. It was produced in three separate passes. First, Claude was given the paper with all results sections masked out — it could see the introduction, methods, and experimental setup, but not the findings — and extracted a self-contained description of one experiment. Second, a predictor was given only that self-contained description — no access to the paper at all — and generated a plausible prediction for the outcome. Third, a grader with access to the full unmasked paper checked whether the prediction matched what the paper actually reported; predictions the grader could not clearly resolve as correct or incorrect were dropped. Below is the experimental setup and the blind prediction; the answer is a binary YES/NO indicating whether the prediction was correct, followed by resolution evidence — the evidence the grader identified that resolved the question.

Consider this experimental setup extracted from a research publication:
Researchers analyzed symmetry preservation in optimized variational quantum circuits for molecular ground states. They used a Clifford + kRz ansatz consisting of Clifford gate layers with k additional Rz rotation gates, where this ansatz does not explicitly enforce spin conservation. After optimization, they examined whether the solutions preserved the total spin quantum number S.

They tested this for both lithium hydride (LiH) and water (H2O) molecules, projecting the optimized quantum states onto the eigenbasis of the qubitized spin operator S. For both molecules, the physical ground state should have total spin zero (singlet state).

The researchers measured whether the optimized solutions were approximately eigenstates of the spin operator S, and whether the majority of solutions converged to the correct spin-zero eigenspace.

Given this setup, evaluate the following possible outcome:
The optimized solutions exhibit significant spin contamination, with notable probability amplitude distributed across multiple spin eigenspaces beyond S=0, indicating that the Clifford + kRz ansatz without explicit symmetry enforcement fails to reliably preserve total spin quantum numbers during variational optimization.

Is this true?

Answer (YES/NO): NO